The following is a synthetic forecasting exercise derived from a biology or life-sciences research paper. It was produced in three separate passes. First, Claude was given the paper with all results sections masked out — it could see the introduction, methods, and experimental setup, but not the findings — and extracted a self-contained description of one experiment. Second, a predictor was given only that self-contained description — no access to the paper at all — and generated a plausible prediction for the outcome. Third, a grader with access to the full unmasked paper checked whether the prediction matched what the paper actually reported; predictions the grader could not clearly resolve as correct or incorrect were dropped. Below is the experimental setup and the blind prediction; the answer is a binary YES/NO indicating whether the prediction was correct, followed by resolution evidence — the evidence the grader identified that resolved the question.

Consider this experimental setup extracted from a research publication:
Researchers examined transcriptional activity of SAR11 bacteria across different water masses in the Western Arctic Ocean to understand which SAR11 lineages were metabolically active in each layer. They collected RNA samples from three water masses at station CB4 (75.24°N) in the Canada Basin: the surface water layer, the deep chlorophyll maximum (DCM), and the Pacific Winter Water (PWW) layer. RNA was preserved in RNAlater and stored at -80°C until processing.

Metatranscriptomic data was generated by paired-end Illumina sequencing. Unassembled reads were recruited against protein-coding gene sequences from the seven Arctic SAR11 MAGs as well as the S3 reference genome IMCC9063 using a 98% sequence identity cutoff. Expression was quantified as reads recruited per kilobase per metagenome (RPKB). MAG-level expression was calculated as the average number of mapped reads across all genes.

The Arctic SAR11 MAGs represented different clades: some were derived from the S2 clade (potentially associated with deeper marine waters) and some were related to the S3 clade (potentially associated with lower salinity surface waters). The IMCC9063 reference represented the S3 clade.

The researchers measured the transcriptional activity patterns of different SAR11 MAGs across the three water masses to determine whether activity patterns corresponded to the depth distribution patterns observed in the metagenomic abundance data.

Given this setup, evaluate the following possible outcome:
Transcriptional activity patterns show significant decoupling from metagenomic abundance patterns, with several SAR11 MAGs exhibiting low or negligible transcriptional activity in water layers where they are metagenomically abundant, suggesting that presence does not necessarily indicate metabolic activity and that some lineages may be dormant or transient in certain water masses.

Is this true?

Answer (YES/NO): NO